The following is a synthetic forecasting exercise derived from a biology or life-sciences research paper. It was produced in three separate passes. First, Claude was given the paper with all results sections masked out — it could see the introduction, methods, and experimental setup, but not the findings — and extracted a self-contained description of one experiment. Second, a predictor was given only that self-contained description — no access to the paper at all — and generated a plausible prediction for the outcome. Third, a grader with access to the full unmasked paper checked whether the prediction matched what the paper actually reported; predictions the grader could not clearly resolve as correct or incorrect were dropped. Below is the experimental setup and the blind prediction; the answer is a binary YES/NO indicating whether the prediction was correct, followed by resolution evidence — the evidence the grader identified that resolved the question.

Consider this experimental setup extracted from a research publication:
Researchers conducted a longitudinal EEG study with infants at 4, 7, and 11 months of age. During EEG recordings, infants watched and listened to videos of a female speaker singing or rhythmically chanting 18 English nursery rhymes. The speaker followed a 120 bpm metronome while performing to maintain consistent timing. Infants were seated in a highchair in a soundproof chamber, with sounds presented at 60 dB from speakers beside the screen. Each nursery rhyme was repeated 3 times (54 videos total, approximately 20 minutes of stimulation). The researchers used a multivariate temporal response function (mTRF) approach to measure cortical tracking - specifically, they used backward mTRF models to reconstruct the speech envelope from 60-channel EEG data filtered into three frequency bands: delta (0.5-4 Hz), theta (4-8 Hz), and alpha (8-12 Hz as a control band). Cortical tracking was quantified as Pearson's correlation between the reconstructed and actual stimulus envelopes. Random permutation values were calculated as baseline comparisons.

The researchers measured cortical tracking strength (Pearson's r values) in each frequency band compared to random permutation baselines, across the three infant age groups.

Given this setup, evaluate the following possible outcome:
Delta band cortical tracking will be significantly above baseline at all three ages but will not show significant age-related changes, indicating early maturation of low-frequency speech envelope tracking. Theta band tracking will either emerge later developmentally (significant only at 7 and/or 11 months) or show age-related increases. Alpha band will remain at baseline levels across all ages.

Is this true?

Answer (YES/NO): NO